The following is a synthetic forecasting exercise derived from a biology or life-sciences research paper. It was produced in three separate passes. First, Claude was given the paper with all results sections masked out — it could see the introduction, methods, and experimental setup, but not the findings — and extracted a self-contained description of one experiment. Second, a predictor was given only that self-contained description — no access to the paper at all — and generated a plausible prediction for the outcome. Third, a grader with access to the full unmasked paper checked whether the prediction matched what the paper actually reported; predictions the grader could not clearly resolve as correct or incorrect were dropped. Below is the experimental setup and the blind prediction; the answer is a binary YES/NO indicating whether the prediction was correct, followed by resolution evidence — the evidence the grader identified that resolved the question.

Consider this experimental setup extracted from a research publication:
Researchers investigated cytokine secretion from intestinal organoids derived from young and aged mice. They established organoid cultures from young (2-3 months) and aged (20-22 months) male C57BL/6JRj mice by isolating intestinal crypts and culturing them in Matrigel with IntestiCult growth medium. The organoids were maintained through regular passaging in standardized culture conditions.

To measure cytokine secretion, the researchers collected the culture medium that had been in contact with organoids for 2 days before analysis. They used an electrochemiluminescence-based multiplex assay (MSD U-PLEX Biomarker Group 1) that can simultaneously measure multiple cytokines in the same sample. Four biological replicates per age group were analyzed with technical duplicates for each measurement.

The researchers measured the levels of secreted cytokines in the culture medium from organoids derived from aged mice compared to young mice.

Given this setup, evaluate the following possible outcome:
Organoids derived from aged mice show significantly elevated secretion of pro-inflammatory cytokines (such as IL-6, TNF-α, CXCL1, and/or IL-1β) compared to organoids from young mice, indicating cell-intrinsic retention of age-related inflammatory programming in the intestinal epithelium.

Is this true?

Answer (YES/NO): NO